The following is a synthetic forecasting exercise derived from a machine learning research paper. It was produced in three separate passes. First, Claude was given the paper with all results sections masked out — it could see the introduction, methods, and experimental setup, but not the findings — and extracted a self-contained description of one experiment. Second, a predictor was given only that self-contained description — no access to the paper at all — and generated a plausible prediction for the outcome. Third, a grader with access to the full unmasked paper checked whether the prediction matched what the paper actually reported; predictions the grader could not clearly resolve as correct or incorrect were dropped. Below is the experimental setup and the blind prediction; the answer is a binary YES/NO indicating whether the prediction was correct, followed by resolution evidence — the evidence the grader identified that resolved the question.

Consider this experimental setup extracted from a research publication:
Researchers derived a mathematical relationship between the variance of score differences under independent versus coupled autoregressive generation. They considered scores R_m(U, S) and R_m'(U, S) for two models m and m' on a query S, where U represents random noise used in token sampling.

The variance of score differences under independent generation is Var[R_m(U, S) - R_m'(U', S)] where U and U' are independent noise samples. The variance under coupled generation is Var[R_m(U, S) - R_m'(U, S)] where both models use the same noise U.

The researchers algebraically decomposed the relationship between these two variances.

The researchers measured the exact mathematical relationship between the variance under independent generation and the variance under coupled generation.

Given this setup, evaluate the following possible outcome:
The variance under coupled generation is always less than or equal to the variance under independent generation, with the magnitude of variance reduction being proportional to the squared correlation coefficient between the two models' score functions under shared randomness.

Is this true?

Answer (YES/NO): NO